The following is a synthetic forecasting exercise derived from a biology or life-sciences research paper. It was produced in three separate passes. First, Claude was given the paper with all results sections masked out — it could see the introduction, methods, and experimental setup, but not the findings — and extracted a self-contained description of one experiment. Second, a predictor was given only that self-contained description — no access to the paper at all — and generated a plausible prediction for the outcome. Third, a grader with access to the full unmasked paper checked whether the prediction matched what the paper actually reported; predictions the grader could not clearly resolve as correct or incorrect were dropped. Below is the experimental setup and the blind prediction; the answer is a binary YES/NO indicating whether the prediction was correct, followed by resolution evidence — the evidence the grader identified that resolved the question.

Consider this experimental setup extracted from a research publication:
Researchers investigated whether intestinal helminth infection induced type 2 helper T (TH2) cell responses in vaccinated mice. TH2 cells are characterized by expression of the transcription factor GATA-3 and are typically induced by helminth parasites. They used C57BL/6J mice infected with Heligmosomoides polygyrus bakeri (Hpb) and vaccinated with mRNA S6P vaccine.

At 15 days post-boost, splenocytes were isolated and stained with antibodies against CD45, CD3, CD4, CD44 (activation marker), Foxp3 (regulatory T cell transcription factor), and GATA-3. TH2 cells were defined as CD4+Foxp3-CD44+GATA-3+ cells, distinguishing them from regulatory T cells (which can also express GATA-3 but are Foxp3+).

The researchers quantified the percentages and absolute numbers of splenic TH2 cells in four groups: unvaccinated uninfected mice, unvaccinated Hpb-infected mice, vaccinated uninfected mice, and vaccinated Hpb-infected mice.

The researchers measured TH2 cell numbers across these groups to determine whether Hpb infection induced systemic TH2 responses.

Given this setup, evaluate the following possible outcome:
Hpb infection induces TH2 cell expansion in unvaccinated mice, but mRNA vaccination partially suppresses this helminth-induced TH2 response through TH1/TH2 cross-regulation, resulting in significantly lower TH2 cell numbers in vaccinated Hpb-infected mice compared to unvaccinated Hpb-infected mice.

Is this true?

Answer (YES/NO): NO